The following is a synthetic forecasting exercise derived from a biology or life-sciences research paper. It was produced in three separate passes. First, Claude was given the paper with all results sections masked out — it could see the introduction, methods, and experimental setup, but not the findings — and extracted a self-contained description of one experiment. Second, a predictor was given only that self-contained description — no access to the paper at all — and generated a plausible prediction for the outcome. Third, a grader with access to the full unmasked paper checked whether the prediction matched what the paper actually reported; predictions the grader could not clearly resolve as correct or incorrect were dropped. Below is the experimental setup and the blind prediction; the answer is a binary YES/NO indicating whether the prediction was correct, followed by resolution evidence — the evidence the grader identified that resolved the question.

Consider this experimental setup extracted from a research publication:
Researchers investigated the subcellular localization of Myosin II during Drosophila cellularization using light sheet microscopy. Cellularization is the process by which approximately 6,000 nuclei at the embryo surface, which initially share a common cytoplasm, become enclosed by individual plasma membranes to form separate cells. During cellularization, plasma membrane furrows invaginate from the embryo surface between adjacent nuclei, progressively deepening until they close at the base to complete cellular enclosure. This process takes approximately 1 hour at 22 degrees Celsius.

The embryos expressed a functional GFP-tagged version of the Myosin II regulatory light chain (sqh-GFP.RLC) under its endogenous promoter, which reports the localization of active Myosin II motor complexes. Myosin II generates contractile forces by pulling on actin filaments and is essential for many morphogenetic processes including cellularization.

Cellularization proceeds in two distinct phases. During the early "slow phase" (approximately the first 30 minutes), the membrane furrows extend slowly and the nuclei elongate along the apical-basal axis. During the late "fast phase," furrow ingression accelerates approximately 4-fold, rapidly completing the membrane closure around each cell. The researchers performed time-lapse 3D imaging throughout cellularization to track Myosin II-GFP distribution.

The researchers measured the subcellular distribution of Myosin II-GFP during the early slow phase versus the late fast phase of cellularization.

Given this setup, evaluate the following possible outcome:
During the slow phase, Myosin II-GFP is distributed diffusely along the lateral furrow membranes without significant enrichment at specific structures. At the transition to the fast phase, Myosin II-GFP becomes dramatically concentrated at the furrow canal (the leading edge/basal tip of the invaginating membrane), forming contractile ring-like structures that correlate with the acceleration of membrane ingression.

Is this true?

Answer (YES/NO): NO